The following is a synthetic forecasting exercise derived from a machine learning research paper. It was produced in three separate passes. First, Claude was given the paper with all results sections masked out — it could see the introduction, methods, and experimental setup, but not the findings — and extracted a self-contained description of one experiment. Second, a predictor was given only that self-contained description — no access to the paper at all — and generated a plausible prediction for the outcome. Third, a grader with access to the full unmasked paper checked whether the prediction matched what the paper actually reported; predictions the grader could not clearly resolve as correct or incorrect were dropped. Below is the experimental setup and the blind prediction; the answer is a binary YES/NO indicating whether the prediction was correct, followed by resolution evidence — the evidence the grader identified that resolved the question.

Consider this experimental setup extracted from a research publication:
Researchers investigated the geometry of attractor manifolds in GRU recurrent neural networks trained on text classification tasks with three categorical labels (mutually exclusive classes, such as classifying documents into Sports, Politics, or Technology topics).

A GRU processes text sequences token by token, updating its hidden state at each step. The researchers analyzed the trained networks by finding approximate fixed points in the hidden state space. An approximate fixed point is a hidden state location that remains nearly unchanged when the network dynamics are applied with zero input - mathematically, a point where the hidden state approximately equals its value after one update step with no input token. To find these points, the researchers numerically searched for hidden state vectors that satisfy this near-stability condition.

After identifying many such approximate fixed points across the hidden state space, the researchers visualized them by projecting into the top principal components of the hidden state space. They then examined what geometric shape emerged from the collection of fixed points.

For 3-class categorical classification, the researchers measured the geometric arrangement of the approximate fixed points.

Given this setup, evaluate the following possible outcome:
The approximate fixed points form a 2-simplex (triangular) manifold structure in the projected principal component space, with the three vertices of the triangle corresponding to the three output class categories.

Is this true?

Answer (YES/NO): YES